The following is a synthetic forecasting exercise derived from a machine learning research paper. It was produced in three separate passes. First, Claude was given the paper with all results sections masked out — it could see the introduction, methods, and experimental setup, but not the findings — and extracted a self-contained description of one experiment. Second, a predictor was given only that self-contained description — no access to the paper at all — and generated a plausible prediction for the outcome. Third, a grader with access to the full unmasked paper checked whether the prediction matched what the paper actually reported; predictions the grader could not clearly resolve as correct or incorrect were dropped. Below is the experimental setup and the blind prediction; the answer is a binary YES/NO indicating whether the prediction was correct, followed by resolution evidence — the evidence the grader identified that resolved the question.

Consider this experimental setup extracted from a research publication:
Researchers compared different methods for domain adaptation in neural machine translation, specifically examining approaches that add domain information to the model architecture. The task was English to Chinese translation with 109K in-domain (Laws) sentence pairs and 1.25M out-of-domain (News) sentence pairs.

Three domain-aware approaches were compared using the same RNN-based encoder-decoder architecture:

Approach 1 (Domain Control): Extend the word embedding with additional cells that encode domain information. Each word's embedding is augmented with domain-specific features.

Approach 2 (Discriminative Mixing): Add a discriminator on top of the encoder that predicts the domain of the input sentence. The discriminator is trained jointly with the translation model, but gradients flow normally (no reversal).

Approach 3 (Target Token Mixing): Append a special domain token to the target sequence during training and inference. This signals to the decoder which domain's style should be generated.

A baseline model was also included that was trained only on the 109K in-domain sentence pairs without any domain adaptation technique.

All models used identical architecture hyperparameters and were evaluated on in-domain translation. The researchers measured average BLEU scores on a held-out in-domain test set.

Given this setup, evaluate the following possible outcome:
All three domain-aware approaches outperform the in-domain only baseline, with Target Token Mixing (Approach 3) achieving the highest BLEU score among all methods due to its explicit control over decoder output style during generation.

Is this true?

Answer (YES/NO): NO